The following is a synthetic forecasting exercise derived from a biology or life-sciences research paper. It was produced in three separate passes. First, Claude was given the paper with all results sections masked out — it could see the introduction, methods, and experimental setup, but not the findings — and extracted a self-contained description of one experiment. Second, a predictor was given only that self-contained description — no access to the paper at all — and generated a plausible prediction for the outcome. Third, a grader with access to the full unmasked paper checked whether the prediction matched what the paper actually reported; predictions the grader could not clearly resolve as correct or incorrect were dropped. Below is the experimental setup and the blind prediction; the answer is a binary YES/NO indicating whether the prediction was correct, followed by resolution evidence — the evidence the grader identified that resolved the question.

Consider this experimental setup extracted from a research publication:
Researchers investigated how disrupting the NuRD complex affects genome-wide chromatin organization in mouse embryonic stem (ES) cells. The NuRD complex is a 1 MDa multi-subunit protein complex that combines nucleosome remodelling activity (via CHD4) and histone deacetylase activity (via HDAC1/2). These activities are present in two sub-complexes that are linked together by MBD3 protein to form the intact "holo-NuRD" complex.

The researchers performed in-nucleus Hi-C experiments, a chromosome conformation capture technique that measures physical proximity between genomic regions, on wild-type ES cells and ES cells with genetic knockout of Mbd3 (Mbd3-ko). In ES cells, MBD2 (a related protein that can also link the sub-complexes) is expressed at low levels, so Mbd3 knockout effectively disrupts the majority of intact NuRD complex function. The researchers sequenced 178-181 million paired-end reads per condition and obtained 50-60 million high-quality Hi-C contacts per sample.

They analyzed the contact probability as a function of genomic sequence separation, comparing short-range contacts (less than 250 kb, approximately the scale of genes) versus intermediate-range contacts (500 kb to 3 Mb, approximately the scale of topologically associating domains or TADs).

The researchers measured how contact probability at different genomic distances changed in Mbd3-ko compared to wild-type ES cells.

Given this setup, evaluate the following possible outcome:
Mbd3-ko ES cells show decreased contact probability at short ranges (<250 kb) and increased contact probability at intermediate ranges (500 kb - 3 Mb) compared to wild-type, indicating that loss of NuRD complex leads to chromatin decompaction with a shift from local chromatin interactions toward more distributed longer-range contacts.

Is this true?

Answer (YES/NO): NO